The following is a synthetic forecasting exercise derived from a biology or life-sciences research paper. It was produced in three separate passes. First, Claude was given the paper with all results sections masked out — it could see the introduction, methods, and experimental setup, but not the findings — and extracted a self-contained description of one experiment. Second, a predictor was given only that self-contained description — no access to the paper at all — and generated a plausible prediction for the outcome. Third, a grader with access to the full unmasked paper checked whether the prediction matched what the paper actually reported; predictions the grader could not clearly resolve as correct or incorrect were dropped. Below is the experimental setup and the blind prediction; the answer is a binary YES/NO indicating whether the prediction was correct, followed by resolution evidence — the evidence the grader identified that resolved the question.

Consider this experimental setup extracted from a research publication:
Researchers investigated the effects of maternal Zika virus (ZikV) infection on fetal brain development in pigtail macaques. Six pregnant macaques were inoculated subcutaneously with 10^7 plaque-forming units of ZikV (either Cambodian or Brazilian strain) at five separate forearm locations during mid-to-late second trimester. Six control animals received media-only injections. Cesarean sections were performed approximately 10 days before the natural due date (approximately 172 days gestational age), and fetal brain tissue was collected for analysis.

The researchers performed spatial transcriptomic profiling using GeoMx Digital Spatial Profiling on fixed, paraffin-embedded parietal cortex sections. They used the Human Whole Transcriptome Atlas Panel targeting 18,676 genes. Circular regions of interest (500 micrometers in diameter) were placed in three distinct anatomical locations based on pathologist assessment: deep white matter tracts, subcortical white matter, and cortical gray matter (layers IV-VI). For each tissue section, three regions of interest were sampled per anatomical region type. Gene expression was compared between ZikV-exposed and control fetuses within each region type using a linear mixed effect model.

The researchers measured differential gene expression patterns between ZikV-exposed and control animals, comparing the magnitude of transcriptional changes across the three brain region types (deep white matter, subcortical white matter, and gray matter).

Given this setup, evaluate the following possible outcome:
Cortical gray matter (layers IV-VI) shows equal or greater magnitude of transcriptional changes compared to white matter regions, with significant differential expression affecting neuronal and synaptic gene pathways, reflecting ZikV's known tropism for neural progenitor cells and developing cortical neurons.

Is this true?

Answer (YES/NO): NO